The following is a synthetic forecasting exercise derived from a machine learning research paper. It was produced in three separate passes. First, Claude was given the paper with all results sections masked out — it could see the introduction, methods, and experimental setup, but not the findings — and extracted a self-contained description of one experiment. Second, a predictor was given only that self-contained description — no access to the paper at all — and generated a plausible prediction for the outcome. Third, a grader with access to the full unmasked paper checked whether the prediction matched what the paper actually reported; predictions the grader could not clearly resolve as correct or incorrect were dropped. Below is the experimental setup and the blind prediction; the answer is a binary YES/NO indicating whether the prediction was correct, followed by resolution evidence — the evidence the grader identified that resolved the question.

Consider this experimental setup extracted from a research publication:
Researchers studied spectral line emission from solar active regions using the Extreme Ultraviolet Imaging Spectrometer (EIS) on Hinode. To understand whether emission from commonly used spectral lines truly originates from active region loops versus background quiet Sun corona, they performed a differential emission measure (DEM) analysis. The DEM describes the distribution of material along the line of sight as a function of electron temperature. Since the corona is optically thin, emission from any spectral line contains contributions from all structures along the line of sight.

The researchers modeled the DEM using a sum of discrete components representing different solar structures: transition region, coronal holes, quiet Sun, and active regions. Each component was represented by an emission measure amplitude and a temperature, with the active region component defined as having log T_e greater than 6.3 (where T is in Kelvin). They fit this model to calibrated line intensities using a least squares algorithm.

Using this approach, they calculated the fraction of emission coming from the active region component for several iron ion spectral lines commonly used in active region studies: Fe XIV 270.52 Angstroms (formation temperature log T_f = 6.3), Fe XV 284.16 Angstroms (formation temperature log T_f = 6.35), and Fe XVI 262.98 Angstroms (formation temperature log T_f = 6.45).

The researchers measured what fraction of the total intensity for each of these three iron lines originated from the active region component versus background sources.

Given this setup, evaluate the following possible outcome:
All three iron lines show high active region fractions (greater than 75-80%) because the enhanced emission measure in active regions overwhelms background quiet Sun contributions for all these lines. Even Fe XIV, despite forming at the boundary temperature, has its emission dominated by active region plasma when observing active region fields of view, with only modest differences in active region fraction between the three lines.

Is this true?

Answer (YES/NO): NO